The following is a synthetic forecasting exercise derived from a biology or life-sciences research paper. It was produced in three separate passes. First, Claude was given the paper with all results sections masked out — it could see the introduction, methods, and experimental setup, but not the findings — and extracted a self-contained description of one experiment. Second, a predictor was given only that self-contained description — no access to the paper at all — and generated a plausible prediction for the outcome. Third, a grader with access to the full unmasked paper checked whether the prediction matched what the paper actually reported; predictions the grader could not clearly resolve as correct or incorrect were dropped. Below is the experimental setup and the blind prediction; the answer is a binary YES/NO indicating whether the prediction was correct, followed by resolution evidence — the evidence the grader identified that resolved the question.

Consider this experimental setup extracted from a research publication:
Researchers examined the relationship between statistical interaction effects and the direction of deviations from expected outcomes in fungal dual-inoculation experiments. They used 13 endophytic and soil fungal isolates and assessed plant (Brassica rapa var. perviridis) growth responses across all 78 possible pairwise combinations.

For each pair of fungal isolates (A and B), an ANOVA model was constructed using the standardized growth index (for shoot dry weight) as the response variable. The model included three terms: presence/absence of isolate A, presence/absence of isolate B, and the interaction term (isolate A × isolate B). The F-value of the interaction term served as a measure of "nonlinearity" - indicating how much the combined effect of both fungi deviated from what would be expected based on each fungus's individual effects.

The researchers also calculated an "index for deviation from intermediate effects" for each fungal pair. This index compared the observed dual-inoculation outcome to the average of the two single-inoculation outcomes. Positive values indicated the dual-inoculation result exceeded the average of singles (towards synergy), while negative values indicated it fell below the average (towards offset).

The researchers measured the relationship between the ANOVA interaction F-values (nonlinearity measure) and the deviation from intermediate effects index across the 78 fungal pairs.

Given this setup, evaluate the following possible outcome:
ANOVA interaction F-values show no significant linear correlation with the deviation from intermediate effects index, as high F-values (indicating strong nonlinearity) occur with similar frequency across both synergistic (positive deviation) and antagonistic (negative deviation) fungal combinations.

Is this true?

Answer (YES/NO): YES